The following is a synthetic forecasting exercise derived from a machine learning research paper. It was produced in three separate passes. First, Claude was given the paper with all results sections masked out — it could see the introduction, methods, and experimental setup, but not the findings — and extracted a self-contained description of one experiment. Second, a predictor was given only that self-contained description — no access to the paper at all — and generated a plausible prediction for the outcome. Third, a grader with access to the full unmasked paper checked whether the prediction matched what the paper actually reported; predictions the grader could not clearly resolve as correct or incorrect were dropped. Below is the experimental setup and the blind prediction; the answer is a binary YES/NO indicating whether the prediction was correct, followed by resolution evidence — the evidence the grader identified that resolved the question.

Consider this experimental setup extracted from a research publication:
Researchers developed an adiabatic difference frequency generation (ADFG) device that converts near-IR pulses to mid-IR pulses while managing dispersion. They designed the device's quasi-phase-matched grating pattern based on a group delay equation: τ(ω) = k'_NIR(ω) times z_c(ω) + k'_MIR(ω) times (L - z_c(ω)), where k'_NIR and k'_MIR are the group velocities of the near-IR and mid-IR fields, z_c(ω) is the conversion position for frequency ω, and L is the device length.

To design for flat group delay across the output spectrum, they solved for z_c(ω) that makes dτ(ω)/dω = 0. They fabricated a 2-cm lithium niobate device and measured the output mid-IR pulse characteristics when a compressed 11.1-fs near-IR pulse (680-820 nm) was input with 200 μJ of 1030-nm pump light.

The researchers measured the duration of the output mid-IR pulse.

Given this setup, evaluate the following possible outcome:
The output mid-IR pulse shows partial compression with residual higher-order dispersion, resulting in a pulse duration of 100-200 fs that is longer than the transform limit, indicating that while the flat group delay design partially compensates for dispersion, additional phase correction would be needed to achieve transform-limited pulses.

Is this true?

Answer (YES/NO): NO